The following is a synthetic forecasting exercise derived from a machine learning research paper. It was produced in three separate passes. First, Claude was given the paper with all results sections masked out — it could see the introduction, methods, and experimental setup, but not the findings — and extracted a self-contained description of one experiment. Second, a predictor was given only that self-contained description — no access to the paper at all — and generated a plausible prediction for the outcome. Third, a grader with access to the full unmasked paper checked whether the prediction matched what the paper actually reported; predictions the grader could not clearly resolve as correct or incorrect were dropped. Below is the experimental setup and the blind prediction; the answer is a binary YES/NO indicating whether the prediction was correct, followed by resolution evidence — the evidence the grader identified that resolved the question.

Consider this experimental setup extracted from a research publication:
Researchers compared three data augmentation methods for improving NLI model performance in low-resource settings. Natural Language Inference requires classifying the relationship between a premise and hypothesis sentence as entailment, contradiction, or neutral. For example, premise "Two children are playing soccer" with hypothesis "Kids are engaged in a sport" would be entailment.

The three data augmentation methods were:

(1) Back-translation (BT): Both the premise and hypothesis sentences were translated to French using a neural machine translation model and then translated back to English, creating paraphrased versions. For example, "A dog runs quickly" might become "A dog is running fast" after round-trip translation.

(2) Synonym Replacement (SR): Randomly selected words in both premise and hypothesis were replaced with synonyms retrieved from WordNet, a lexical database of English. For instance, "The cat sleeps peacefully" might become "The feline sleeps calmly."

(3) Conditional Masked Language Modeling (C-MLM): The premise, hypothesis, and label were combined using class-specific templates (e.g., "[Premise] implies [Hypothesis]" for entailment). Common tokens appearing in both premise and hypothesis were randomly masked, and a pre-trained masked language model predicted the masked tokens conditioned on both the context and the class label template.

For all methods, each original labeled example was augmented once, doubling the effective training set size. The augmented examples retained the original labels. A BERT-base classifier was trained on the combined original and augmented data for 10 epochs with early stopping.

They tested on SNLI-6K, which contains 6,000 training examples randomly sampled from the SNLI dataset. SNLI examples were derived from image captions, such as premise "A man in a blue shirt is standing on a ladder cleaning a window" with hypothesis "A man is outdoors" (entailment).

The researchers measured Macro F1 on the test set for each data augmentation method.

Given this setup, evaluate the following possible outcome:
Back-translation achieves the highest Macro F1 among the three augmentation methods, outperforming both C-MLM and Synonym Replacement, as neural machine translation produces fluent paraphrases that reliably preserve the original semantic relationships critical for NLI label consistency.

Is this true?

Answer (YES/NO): NO